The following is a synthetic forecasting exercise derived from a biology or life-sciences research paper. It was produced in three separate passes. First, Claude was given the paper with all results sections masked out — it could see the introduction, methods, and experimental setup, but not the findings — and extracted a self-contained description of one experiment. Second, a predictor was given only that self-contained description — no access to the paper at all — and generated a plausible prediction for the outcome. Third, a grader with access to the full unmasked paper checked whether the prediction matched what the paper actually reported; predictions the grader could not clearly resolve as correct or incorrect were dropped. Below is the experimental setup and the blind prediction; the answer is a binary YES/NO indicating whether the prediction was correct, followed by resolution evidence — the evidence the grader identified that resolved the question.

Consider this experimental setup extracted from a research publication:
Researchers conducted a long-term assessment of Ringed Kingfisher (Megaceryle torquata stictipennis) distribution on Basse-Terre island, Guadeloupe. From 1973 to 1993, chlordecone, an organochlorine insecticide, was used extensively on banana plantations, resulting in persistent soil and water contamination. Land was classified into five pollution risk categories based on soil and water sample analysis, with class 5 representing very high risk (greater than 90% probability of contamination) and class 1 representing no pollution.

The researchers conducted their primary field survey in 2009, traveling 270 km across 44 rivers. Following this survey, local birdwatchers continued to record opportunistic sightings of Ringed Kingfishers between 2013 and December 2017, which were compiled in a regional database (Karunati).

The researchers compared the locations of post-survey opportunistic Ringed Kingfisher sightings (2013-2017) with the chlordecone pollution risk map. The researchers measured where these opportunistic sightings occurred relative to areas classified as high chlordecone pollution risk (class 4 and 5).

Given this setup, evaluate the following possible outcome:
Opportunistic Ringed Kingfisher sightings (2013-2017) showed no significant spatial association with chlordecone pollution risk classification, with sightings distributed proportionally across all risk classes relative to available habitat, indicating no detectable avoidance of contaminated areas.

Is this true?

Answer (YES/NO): NO